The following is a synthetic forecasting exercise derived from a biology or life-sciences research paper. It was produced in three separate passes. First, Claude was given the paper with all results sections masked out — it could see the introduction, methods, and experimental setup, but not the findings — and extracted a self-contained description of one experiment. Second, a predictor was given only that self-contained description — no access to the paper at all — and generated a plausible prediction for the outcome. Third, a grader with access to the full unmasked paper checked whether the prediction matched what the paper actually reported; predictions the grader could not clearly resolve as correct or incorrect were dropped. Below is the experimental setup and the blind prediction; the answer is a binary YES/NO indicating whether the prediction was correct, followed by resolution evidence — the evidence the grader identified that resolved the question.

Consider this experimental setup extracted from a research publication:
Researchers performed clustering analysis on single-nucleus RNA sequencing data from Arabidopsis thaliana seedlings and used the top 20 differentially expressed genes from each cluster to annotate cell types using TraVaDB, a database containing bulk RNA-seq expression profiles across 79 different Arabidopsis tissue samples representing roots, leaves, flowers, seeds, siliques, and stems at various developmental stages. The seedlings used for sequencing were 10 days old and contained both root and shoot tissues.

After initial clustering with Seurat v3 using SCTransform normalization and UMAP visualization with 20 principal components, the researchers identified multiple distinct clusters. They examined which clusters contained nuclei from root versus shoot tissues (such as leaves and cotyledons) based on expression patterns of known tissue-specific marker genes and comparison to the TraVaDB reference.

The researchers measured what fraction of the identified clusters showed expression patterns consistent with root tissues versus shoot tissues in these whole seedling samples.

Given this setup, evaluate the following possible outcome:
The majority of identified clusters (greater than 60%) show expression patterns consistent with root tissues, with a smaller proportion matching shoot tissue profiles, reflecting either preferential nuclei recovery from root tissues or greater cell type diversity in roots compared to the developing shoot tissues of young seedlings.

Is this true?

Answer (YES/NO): NO